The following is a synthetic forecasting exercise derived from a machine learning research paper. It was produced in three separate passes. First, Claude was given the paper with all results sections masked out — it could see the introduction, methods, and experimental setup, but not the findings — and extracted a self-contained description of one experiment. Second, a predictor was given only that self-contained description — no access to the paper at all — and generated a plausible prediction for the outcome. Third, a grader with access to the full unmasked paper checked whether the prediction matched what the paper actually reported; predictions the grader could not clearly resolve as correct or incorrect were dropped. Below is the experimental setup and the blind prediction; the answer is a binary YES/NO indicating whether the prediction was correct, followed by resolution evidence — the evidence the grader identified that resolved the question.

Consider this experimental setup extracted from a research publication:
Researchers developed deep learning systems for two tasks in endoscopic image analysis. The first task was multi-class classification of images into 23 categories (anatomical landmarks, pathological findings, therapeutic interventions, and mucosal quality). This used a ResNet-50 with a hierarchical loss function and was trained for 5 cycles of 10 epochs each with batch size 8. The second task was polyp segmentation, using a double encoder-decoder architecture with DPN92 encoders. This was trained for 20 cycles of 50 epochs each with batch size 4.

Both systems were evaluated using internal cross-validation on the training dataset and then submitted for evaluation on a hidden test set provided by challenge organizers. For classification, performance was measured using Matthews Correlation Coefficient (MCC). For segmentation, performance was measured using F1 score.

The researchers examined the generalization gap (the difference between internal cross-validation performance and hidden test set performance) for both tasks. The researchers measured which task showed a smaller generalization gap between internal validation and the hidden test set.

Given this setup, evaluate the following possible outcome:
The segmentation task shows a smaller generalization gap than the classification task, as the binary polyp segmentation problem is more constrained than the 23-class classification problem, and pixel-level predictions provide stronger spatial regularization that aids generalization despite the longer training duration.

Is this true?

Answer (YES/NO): YES